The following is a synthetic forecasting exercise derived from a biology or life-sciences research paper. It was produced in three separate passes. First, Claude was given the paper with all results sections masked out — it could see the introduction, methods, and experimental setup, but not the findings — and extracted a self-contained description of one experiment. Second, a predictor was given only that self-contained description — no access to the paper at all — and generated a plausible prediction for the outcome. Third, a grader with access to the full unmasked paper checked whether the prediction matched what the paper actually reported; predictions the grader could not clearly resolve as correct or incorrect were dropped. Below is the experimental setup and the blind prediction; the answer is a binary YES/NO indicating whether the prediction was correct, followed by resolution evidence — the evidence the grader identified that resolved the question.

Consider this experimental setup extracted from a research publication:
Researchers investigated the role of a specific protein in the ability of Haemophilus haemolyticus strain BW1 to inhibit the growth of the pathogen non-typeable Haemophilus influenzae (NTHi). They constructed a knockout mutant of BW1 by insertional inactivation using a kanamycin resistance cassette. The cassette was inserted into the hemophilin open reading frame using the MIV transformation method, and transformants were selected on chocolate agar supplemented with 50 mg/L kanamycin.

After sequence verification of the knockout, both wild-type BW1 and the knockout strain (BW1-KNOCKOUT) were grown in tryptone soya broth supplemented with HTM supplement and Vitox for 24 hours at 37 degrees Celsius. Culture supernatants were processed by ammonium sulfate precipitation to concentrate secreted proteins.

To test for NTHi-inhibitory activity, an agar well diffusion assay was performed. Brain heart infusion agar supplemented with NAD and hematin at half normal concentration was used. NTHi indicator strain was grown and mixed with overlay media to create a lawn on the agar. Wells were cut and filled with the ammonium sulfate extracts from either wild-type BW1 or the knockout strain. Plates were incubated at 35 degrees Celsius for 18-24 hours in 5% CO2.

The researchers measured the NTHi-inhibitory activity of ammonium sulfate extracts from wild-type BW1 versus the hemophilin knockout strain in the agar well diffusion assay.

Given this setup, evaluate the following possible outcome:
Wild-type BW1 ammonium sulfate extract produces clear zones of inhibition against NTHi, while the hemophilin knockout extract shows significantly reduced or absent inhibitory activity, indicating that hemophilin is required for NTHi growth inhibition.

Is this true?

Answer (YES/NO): YES